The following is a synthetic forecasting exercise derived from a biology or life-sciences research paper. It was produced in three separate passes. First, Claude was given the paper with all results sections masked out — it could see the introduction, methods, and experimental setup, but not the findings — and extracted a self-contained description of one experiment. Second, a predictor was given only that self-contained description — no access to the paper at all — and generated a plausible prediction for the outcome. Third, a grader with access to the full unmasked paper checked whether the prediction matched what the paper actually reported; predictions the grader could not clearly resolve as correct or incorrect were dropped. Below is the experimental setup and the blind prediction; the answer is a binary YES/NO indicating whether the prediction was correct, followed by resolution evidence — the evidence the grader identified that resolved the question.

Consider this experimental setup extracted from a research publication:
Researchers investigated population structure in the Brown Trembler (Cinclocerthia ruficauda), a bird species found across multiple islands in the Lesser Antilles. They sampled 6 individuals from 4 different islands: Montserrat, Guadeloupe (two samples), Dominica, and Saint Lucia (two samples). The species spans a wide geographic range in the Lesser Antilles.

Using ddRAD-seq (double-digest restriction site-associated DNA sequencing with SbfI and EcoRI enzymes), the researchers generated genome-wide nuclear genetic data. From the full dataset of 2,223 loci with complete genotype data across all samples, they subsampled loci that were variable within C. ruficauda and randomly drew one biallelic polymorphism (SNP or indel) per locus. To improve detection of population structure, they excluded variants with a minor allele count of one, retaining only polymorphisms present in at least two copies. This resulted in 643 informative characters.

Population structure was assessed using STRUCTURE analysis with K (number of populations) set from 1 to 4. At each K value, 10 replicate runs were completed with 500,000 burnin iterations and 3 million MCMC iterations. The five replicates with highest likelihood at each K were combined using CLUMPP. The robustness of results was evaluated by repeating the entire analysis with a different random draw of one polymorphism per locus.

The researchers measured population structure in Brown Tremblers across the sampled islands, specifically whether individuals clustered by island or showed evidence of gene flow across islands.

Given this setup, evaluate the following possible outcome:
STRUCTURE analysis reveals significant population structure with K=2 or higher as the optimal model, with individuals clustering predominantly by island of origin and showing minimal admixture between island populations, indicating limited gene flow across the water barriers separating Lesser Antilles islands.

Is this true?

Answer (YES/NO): NO